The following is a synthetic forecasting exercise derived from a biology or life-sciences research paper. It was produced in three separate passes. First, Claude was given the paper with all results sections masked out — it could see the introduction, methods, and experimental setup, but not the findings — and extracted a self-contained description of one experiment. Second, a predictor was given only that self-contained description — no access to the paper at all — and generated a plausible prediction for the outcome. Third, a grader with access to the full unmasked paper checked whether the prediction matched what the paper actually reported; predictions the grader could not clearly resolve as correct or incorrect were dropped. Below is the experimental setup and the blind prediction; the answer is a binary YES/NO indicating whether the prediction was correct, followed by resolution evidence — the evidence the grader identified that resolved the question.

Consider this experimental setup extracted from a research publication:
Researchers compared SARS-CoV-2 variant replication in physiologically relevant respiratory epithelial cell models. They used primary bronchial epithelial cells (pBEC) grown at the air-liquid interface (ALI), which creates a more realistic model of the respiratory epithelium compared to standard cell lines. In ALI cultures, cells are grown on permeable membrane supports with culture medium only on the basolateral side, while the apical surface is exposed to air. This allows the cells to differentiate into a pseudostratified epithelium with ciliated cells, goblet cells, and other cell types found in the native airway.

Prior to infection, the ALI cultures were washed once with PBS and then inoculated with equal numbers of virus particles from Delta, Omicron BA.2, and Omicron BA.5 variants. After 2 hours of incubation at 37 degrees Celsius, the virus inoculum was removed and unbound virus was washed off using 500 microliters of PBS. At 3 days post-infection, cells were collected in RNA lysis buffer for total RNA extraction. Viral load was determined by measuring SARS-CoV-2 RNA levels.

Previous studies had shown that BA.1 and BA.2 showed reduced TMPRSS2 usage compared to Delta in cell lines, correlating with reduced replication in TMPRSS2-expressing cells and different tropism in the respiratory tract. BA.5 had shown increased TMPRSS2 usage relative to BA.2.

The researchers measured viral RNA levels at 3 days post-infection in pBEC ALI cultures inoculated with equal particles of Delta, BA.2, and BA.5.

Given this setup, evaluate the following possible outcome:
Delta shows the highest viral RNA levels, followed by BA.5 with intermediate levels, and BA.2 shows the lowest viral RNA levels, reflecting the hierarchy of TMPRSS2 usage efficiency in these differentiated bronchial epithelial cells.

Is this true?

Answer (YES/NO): YES